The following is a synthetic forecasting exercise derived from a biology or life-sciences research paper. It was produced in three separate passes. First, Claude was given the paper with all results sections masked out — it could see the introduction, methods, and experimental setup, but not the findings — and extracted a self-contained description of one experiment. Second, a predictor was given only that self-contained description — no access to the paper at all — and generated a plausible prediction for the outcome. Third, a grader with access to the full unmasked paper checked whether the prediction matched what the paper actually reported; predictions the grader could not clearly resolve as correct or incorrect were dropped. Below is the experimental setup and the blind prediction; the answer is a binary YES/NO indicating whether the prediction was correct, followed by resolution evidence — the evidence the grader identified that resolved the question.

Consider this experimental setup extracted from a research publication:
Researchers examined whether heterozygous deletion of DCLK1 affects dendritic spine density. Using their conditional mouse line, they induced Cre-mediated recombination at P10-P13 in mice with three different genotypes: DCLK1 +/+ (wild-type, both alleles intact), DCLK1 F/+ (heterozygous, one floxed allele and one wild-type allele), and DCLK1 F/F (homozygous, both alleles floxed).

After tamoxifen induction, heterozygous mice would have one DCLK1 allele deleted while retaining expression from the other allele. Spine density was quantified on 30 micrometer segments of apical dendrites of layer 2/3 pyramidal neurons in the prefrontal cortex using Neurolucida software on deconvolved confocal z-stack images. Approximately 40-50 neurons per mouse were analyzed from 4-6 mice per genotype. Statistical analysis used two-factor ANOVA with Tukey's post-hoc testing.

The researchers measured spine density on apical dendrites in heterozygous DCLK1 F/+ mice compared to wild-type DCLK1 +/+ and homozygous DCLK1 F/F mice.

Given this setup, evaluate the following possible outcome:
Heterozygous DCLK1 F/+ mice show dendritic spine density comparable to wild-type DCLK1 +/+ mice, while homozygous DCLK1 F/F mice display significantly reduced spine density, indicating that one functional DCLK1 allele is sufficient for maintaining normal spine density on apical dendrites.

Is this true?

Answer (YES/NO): NO